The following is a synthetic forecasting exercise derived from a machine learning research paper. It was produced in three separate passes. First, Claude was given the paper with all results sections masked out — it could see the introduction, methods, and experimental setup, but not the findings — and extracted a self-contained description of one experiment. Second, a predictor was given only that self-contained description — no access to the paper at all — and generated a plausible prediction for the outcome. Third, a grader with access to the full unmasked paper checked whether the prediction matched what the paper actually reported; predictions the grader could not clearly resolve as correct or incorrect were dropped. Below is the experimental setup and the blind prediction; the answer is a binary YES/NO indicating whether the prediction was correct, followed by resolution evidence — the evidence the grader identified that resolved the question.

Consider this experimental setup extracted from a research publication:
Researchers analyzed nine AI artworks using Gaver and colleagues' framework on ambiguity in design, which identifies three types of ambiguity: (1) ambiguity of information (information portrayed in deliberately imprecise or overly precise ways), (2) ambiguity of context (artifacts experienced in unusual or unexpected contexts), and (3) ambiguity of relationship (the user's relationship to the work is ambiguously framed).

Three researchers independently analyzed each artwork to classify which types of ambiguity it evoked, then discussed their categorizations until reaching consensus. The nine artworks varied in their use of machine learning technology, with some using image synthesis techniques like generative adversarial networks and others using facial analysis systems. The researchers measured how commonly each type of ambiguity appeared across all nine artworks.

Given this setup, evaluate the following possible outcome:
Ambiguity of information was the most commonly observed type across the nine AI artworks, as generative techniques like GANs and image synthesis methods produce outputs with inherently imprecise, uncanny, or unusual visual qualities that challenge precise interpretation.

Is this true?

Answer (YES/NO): YES